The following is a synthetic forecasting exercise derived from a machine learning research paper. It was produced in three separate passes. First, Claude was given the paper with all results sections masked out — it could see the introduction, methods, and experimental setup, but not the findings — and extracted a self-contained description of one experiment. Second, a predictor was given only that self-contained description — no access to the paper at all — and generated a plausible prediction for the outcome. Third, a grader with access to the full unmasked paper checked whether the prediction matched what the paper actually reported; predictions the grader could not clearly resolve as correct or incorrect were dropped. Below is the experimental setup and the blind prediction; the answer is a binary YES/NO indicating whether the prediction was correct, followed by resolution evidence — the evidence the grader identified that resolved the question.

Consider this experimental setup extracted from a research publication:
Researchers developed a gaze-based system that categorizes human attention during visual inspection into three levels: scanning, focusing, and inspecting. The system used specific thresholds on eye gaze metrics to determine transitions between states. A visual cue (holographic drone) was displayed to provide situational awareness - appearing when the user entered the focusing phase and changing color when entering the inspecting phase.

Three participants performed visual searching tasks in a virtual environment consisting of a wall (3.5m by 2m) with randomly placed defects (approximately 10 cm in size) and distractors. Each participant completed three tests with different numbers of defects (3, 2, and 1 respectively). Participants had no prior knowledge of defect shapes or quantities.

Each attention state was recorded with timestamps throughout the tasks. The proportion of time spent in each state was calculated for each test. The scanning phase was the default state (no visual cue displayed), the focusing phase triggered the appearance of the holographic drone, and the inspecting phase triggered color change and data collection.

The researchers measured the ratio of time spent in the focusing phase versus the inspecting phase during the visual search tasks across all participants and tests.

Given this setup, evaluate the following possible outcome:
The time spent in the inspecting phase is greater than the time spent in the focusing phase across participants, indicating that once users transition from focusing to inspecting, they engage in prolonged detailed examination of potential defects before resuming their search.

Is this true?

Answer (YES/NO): NO